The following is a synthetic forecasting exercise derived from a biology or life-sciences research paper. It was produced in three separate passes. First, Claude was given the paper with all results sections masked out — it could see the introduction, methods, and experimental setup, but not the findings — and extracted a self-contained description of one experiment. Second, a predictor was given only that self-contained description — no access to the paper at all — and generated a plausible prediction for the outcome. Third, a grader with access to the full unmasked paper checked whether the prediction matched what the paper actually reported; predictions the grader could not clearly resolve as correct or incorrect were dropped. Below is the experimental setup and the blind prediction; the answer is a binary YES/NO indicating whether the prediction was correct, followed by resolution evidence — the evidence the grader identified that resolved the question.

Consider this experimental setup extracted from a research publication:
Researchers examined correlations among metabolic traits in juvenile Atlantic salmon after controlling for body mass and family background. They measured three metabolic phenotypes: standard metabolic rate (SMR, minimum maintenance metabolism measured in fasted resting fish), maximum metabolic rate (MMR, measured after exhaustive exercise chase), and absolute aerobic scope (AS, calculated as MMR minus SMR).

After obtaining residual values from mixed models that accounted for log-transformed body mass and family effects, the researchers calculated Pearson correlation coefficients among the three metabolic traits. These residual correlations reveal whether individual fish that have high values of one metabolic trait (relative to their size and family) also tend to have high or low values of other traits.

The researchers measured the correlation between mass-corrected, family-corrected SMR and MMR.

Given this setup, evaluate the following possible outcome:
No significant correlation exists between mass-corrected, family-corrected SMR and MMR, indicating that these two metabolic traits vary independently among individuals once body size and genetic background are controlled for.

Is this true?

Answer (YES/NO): NO